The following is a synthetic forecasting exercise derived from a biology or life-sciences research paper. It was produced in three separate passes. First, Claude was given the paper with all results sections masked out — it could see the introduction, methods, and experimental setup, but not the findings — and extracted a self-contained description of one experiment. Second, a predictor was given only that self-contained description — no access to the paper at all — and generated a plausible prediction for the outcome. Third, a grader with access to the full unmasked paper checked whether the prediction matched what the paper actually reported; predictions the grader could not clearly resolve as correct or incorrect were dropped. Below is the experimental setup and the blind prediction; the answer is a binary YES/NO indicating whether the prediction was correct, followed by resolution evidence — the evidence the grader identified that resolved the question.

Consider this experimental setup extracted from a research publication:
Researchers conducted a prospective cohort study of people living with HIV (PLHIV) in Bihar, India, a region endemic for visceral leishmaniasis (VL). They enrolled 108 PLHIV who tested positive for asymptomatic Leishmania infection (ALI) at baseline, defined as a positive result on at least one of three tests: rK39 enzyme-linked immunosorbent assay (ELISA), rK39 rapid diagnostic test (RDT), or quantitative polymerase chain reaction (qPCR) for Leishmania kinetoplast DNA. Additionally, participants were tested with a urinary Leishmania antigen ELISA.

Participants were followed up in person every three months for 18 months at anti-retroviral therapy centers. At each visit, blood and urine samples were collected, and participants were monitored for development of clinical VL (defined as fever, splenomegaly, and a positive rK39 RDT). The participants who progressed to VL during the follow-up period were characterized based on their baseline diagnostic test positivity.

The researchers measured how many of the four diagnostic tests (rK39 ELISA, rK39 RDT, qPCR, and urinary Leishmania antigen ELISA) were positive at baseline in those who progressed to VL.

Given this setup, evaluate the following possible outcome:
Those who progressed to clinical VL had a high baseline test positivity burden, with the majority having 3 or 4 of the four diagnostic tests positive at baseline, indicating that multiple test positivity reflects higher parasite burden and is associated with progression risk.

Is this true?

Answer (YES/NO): YES